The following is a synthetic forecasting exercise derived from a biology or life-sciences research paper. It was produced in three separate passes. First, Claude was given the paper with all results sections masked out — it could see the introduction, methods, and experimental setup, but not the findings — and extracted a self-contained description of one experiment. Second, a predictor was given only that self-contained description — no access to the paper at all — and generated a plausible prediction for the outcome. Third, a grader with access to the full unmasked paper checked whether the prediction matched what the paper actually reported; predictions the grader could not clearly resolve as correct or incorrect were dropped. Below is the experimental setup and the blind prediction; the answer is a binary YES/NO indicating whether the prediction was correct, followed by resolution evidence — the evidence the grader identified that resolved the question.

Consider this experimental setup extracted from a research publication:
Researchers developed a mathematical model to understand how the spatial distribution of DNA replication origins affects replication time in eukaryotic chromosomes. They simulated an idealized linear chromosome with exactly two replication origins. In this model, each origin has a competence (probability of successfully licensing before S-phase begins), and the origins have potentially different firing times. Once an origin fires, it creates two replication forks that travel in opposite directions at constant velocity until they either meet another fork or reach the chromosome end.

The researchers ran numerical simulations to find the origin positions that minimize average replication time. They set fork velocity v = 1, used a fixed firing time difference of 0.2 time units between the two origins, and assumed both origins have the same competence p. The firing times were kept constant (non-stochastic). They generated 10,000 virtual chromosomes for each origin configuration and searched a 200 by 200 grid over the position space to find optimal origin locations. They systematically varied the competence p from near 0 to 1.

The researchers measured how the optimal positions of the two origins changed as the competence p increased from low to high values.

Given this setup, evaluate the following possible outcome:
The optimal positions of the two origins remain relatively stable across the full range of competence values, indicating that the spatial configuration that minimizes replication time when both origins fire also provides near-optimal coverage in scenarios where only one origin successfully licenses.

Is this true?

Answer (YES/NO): NO